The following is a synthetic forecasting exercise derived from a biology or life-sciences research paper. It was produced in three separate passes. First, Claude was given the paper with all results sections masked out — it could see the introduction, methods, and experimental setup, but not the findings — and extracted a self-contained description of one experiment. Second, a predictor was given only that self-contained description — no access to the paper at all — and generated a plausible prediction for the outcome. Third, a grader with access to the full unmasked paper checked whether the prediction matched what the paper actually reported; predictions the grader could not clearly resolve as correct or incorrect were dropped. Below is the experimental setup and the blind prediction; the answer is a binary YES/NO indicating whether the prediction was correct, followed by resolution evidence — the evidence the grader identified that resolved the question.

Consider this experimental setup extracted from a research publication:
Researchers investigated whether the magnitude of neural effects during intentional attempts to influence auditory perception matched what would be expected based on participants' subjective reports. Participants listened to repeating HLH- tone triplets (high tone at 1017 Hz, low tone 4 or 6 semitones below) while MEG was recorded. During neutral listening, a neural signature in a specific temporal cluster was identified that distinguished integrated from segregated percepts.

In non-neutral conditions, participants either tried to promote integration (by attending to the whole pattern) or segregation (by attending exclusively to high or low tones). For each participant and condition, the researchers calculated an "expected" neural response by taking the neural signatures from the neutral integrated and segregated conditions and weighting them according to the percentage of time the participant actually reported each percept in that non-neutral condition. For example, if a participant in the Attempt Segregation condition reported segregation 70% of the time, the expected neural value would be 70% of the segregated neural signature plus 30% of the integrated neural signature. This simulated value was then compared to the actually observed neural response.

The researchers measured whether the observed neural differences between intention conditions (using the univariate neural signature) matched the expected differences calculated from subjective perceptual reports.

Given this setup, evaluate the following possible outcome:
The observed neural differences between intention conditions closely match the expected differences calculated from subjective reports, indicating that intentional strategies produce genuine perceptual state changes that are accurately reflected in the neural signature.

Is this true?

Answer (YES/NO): YES